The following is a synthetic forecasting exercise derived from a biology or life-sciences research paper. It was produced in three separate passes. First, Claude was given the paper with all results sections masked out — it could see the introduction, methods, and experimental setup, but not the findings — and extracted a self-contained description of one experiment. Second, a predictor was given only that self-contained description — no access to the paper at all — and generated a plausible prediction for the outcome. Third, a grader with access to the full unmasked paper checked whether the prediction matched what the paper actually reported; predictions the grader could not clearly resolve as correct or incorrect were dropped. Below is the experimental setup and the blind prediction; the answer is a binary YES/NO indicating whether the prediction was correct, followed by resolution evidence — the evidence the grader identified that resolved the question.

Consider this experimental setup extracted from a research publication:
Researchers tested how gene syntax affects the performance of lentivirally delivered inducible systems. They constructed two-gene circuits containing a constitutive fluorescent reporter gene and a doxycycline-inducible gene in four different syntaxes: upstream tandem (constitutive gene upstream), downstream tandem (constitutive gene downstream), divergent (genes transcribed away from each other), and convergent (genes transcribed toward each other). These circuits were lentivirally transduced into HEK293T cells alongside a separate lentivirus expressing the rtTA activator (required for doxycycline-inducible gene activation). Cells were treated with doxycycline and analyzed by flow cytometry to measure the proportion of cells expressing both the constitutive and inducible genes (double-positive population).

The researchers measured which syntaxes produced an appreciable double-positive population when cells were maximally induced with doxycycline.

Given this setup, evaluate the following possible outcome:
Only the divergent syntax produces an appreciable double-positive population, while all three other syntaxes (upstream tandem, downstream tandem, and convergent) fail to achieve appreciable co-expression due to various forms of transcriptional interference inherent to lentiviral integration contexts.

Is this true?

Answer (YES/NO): NO